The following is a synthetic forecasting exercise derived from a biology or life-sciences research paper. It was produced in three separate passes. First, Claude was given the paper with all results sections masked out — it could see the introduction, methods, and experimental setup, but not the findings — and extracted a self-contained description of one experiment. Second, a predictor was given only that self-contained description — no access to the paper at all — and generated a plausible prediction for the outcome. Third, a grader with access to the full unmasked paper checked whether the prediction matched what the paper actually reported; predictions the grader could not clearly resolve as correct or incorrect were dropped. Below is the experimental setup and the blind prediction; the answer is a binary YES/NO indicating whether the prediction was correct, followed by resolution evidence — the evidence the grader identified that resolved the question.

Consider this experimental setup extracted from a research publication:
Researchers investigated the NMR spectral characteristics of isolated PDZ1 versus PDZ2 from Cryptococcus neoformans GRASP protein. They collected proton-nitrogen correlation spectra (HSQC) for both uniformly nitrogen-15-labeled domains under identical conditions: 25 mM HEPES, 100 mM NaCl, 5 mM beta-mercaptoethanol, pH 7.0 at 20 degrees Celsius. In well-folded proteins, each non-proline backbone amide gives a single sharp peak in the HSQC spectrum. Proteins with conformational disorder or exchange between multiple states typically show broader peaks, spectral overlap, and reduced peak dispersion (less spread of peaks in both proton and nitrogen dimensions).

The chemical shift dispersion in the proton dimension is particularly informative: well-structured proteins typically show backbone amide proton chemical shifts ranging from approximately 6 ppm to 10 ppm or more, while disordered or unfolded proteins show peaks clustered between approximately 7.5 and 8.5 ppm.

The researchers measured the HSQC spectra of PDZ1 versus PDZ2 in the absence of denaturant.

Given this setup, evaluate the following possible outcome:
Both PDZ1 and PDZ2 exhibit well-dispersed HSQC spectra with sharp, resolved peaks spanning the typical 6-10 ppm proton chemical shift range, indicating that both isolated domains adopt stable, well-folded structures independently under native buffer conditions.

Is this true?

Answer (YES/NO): NO